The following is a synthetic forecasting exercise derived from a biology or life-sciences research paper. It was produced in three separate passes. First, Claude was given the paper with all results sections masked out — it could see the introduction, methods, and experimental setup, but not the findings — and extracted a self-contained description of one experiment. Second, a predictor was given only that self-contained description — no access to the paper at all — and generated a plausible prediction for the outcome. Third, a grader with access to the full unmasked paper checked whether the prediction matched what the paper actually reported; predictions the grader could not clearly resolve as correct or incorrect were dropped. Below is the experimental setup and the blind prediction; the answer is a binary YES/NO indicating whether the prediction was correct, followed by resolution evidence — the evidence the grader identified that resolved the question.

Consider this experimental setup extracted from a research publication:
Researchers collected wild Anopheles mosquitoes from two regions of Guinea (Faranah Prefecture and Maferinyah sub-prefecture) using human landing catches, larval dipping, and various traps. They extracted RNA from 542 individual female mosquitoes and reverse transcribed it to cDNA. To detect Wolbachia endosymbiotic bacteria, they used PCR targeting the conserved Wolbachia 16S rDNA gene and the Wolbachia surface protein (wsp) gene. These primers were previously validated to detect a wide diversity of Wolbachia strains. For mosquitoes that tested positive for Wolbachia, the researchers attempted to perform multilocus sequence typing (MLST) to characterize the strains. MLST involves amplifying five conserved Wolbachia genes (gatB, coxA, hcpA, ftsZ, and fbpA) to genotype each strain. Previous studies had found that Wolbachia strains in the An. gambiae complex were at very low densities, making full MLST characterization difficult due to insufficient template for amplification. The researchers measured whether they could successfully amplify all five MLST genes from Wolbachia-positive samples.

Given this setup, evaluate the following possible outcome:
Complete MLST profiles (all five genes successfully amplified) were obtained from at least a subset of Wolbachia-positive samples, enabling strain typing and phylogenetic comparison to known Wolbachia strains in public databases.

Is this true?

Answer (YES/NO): YES